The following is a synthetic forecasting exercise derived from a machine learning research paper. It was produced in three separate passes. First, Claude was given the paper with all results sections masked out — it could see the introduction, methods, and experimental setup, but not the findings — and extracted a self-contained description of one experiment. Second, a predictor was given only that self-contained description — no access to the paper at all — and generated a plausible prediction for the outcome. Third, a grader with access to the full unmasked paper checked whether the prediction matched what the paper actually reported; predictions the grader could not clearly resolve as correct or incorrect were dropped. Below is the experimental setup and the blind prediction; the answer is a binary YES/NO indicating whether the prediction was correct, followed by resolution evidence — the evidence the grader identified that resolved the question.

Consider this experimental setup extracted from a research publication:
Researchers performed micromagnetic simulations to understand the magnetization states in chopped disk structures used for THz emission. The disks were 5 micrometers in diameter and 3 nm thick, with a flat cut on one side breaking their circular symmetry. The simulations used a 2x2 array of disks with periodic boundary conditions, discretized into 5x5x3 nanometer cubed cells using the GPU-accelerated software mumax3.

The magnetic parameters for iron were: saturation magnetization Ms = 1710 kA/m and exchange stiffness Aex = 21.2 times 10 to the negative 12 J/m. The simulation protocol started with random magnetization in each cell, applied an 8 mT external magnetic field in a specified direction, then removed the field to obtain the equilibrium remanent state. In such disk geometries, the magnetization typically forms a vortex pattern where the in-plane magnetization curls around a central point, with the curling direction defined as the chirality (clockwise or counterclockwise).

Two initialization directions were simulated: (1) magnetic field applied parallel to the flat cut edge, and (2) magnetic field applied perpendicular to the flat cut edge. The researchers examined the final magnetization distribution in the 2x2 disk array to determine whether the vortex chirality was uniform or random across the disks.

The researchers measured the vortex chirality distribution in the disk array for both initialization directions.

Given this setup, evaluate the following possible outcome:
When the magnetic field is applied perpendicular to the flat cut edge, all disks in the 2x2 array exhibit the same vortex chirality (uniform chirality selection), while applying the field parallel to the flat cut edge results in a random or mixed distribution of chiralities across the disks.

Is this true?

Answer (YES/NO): NO